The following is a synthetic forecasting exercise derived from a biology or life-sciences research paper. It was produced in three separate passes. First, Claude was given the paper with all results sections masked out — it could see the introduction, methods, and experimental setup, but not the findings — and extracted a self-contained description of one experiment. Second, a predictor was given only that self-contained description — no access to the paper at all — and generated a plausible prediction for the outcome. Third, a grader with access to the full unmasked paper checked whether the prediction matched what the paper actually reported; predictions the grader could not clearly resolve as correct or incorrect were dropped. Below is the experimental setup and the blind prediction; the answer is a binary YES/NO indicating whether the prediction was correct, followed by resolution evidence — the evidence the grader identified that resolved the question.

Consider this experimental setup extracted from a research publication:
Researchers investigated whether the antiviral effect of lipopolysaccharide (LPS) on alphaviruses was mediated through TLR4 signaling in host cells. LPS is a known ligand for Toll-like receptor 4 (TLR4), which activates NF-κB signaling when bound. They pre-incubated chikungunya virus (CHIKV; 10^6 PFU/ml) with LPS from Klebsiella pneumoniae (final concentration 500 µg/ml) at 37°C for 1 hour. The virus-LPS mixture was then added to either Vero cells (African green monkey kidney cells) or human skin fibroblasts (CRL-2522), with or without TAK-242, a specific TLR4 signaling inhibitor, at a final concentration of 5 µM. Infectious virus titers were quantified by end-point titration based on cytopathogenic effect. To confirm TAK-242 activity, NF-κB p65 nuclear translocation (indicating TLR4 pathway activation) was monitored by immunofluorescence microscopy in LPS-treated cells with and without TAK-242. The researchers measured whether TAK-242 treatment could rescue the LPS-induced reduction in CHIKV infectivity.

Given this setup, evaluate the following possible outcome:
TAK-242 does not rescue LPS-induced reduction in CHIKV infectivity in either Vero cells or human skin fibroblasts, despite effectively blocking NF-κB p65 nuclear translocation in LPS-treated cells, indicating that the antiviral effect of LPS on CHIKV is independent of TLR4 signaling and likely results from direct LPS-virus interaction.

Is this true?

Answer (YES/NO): YES